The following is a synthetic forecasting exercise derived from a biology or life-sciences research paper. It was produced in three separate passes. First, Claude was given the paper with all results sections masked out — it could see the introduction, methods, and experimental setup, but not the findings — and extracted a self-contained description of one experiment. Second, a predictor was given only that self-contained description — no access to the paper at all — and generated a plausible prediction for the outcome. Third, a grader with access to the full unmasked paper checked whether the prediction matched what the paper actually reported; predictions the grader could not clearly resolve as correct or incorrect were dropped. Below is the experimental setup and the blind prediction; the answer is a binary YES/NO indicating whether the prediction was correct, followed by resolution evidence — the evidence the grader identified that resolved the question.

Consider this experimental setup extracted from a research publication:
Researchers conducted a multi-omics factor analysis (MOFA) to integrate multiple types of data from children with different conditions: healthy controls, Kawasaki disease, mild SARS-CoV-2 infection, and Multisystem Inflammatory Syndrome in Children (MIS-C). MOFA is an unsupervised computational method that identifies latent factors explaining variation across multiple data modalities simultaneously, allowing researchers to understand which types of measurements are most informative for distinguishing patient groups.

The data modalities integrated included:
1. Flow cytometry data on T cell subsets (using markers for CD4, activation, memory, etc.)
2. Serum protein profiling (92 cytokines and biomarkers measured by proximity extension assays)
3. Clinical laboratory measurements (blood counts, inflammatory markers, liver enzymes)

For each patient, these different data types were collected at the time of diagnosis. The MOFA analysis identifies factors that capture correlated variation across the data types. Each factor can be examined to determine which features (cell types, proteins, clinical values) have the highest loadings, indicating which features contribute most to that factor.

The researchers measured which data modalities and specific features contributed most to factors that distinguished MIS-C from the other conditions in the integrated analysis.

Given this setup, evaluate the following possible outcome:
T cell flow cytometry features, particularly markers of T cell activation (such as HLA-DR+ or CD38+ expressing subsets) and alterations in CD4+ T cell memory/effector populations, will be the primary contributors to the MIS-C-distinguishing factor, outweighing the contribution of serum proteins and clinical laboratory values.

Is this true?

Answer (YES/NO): NO